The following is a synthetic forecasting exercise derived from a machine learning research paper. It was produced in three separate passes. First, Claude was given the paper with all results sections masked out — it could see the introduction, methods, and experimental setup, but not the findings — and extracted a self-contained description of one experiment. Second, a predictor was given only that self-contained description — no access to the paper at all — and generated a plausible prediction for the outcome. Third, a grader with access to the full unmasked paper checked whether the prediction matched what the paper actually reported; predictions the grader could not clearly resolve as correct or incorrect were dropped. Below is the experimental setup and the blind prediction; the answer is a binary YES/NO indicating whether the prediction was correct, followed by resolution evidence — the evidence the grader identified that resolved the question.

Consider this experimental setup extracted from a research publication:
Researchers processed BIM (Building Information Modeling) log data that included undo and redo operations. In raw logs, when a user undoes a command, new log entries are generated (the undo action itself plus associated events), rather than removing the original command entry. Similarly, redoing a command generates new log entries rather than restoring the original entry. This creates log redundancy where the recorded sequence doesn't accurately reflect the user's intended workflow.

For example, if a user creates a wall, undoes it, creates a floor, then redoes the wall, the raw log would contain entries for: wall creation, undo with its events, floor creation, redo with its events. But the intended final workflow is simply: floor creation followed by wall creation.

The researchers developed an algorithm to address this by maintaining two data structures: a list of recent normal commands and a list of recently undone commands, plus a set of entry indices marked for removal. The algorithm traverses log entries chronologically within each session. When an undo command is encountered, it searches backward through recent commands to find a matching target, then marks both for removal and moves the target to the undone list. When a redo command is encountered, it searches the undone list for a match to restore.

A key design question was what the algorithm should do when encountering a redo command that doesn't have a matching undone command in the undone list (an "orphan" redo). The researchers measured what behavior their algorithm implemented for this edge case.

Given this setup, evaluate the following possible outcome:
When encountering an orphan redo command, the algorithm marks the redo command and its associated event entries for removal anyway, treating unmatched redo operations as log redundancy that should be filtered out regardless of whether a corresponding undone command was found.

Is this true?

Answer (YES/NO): NO